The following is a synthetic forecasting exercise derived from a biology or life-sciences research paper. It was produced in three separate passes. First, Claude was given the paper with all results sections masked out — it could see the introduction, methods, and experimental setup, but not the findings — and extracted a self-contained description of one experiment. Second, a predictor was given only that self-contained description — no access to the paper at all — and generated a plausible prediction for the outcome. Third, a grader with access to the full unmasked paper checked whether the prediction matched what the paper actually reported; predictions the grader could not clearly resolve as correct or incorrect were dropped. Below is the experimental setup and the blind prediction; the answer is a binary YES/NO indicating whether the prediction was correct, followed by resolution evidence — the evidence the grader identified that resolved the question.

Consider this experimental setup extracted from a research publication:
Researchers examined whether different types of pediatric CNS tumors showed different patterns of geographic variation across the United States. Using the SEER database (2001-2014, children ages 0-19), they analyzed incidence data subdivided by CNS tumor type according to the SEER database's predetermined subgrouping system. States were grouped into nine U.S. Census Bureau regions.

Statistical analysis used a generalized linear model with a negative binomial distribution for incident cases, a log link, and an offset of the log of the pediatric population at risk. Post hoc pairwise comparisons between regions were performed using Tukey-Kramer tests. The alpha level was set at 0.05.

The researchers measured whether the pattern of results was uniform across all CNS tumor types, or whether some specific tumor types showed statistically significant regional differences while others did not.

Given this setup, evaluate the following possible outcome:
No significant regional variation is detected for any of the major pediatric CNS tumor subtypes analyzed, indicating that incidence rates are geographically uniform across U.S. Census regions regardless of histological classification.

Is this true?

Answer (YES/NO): NO